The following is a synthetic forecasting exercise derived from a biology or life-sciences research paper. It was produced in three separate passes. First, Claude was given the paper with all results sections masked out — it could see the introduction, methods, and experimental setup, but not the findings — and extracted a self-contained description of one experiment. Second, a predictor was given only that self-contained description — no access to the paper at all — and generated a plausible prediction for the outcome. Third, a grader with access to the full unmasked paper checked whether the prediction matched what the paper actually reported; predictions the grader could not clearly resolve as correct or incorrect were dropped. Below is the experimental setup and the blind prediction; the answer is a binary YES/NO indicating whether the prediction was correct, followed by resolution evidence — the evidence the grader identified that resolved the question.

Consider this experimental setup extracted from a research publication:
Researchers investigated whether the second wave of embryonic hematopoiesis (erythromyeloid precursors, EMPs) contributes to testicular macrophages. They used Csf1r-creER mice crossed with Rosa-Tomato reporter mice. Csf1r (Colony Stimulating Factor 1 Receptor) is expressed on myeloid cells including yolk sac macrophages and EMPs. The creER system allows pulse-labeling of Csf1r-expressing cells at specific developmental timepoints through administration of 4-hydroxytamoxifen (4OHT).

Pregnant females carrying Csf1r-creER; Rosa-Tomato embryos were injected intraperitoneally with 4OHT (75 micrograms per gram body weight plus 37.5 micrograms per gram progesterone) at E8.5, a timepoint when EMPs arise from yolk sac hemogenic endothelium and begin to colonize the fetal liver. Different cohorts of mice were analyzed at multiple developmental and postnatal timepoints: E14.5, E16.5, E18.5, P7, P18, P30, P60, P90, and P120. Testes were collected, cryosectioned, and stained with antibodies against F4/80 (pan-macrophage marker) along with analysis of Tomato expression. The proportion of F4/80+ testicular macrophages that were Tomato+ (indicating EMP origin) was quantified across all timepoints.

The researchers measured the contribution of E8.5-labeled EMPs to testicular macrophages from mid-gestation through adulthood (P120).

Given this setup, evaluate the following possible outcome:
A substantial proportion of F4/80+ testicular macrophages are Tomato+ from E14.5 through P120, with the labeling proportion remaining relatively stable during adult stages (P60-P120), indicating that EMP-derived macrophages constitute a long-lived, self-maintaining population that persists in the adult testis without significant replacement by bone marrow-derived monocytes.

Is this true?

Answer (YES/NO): NO